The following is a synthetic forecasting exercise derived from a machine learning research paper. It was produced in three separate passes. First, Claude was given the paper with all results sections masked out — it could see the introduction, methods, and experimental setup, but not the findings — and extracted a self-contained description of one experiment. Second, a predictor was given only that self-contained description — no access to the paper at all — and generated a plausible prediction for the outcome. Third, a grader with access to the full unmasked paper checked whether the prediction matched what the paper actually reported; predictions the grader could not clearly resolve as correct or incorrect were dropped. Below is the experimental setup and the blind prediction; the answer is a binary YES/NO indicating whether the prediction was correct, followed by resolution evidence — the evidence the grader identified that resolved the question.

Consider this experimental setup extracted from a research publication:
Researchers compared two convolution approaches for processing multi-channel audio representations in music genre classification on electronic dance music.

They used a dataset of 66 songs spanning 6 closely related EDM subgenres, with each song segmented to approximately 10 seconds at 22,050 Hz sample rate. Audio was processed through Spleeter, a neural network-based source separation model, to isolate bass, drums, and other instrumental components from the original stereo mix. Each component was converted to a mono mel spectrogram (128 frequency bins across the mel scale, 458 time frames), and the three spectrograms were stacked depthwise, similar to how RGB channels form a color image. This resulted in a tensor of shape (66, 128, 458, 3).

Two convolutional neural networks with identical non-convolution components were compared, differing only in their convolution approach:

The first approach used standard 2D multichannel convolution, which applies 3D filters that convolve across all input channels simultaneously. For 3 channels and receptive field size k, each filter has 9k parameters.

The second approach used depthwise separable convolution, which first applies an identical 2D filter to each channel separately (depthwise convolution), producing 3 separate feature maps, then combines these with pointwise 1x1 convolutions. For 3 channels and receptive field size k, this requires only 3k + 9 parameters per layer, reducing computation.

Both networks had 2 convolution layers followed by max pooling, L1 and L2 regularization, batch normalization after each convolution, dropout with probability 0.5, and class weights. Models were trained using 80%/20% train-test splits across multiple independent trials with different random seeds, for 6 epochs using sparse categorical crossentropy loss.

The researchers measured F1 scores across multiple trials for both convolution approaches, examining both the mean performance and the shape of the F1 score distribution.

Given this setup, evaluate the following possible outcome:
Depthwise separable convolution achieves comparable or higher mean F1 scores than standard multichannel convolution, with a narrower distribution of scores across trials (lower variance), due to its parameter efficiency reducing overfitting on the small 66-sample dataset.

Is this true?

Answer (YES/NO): NO